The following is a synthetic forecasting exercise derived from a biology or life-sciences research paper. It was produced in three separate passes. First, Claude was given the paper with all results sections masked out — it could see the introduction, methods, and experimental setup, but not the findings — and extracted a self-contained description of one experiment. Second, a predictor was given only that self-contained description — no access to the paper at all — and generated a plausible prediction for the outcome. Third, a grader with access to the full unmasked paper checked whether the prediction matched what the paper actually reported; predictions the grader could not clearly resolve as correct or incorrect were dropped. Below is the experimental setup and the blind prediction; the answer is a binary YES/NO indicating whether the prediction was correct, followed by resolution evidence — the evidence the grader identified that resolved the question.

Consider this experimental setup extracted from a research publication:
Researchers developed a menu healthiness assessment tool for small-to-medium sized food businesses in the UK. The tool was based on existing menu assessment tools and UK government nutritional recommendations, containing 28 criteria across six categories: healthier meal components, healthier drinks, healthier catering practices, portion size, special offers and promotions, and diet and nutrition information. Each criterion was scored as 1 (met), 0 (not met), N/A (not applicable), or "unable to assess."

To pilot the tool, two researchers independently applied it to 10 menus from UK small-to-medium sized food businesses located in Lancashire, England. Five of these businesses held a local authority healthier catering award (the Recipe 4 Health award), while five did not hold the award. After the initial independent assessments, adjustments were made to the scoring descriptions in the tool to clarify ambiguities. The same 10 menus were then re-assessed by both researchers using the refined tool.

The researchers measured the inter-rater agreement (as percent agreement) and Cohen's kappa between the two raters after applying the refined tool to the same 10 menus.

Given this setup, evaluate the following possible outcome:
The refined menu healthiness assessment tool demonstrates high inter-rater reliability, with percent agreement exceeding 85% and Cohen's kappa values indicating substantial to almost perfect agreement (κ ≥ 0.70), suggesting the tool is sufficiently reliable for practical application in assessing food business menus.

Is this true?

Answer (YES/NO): YES